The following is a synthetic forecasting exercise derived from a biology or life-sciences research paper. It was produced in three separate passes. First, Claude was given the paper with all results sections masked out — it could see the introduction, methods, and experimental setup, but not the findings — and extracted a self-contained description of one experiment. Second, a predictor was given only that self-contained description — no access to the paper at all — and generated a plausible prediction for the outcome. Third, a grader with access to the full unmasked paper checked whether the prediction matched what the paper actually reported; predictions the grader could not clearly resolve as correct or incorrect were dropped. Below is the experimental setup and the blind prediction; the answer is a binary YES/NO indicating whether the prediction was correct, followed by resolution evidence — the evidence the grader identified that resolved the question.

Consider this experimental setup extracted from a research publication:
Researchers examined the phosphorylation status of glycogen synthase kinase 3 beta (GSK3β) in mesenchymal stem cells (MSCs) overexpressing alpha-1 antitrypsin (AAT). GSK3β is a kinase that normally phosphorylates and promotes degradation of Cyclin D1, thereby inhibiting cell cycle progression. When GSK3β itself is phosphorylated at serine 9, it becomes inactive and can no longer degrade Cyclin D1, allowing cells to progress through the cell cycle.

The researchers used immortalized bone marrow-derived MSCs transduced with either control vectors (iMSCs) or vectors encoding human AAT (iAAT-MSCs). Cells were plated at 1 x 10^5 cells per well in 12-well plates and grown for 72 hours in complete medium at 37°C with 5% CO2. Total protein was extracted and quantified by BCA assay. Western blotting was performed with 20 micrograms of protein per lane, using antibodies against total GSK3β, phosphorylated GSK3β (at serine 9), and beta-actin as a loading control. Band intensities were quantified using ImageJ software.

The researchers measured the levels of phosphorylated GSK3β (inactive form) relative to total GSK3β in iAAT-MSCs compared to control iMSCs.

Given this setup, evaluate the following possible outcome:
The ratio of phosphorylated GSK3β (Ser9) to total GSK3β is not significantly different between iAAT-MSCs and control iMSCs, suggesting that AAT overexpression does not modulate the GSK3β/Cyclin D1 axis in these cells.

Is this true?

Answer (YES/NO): YES